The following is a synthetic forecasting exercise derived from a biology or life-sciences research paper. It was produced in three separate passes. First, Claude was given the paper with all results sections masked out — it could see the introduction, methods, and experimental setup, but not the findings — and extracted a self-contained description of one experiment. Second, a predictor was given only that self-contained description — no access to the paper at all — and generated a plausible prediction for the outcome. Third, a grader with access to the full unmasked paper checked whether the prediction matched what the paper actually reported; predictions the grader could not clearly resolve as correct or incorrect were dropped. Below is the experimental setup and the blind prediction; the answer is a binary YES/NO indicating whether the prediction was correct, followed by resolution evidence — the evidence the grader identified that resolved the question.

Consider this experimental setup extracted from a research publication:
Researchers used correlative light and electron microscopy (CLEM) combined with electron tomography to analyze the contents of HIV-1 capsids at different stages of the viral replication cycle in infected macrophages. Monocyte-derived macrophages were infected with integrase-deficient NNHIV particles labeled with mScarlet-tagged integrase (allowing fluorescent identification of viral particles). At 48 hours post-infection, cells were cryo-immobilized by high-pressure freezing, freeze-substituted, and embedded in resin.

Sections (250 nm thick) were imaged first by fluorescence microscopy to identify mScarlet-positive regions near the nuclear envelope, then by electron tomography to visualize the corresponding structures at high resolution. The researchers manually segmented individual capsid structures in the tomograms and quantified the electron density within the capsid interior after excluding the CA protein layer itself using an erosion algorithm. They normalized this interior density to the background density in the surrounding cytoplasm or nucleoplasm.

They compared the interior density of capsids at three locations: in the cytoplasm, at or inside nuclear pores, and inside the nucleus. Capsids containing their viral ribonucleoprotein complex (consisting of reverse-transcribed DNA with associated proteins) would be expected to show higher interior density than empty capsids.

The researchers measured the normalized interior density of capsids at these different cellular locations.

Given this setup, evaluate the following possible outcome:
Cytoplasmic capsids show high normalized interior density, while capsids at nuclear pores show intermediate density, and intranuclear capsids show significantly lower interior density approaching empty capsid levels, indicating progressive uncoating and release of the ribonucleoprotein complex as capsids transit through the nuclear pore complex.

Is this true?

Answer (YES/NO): NO